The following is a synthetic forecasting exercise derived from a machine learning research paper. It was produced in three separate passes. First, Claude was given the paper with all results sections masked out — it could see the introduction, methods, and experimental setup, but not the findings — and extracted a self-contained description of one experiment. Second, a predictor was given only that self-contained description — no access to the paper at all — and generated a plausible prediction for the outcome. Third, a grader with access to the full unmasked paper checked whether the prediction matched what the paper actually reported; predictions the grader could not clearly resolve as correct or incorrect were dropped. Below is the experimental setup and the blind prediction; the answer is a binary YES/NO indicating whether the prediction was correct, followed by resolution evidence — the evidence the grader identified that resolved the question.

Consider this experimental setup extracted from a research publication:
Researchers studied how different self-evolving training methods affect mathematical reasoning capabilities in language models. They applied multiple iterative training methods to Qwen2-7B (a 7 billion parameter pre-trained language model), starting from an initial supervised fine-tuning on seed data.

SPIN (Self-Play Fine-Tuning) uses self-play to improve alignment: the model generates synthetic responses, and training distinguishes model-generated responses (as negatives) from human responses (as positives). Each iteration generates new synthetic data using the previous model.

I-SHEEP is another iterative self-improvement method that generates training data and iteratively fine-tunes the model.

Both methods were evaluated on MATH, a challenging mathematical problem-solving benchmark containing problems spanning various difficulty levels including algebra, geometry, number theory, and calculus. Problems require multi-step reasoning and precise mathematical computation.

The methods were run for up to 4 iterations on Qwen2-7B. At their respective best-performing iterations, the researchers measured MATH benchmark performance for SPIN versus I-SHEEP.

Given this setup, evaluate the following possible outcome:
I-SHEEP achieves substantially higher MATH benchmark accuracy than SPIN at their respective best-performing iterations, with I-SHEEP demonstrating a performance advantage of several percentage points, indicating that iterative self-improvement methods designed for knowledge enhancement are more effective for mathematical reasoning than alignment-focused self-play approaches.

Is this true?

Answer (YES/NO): YES